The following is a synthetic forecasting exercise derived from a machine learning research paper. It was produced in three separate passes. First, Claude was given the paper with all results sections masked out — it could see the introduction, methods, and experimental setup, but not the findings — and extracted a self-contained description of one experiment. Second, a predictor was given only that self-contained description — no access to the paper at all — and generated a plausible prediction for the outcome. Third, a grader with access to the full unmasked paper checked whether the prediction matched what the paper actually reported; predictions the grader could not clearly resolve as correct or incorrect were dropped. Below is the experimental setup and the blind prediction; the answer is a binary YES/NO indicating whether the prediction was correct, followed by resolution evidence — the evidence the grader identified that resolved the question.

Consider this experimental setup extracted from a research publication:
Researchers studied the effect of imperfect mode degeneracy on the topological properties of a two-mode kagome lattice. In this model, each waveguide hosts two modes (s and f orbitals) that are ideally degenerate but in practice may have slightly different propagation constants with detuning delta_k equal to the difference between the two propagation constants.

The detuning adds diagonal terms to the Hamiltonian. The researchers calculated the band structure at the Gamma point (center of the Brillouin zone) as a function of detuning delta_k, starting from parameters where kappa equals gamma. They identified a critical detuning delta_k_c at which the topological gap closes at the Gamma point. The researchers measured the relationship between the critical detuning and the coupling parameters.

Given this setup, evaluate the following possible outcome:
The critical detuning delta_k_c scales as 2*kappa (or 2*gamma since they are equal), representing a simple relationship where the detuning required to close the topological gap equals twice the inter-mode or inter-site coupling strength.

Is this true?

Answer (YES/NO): NO